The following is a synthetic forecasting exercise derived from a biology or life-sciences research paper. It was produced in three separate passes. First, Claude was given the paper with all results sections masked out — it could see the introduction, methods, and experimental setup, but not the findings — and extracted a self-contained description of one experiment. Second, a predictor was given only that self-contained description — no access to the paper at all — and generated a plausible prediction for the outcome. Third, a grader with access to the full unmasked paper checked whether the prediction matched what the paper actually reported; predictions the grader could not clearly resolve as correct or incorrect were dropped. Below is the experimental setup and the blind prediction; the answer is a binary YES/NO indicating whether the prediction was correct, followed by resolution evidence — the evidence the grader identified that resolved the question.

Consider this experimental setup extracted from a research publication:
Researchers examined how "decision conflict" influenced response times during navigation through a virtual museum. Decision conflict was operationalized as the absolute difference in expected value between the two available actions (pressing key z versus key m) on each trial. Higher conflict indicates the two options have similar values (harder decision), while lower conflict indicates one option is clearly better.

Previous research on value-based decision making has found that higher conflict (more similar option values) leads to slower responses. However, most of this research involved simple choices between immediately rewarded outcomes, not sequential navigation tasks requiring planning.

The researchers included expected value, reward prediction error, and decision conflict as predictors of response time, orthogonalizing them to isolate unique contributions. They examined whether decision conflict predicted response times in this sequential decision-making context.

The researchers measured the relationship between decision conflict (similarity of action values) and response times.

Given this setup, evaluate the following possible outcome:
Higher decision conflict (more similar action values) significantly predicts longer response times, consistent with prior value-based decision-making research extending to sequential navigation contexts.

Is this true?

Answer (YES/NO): NO